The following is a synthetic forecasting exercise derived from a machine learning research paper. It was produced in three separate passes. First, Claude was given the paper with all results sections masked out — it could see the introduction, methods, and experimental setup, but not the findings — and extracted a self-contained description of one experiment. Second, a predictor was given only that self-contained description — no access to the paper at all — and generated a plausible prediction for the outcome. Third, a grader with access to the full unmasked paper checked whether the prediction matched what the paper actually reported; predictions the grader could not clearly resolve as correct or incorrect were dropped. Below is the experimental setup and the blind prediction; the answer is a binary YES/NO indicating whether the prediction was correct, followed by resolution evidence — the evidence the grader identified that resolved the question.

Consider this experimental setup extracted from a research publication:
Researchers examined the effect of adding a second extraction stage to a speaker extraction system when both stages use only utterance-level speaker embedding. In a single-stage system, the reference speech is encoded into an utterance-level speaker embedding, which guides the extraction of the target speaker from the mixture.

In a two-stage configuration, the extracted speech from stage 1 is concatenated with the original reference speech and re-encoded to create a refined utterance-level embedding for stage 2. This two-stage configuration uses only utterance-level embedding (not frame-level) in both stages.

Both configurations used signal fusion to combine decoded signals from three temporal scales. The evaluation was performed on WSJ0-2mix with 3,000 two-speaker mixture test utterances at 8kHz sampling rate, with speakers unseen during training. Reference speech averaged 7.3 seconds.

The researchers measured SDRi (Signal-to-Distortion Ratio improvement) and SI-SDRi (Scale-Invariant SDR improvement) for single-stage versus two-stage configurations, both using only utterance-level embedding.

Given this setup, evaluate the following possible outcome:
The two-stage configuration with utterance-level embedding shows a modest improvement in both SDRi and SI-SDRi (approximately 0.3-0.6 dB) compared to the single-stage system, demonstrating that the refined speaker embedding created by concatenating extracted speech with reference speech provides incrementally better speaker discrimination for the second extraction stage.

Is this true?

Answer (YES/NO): NO